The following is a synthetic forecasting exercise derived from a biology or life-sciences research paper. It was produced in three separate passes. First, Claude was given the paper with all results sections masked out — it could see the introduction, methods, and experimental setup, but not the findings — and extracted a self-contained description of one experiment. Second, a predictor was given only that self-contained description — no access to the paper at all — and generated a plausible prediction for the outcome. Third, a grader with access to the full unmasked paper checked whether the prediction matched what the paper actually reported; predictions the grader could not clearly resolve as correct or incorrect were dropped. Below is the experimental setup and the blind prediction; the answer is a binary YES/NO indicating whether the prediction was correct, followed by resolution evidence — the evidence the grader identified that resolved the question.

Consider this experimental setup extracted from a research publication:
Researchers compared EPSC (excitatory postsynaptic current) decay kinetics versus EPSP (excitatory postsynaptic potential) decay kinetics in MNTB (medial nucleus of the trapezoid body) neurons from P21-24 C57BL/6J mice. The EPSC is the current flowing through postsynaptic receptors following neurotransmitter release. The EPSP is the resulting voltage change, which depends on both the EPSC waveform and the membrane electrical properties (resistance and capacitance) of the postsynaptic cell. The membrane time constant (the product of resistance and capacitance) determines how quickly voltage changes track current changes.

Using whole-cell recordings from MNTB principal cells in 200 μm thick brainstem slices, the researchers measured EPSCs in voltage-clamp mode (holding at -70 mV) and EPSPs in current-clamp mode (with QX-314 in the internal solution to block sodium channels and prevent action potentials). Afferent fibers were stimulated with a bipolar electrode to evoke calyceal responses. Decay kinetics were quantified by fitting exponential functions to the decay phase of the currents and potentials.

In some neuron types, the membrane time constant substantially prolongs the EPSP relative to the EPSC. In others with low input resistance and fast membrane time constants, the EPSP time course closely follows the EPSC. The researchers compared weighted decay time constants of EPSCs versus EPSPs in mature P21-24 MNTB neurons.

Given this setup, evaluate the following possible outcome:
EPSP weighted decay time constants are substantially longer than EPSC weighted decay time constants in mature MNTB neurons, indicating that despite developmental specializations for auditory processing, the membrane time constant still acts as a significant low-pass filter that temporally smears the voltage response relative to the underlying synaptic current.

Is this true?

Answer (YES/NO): YES